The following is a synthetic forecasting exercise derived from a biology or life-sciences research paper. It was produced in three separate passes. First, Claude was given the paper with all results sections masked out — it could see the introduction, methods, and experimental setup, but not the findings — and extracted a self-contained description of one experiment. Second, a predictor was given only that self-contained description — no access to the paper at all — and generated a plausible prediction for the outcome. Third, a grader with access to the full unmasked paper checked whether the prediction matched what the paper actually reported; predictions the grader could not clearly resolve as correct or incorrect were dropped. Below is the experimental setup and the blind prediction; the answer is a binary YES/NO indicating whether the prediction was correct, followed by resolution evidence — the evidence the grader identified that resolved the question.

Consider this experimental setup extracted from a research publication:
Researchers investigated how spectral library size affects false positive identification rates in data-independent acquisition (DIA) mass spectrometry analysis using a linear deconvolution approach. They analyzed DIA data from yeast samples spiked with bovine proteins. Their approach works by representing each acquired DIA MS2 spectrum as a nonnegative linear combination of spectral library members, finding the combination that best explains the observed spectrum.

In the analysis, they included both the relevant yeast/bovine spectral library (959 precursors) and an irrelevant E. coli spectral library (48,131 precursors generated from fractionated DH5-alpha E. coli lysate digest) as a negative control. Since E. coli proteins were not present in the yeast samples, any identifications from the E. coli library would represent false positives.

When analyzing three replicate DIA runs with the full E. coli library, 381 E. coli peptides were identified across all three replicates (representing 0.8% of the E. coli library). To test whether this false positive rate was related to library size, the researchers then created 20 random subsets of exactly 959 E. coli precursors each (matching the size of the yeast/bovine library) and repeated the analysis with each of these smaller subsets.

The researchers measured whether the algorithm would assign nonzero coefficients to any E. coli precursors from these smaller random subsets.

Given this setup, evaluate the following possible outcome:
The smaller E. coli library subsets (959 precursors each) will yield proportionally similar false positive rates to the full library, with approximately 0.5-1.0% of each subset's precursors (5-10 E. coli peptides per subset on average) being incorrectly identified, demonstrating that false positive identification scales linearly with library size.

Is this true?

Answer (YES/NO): NO